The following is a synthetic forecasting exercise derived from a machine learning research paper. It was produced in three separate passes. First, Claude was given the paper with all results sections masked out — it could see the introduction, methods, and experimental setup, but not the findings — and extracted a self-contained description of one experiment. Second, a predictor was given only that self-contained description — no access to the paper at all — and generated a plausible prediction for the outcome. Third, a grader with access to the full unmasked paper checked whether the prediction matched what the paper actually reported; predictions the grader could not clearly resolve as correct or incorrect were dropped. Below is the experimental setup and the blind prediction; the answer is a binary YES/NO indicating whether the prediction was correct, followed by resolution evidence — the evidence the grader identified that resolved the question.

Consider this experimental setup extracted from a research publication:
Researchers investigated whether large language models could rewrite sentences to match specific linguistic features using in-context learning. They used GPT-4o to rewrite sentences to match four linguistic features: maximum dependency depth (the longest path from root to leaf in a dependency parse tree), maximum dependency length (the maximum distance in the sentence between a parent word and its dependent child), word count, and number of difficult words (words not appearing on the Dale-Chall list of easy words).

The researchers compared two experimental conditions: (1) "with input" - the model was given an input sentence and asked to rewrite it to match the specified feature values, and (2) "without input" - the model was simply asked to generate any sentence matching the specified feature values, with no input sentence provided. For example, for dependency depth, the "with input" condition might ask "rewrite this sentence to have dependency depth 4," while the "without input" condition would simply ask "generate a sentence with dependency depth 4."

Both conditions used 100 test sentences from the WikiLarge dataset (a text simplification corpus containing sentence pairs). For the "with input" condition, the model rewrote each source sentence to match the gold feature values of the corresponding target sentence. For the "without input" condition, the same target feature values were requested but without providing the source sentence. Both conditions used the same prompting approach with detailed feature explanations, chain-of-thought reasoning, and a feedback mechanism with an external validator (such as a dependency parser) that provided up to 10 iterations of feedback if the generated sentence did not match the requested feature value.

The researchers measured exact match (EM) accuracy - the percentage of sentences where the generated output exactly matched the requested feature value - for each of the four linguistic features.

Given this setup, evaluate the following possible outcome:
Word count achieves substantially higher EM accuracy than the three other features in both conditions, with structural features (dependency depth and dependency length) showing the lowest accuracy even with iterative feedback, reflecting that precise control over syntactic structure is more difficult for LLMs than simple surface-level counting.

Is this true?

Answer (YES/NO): NO